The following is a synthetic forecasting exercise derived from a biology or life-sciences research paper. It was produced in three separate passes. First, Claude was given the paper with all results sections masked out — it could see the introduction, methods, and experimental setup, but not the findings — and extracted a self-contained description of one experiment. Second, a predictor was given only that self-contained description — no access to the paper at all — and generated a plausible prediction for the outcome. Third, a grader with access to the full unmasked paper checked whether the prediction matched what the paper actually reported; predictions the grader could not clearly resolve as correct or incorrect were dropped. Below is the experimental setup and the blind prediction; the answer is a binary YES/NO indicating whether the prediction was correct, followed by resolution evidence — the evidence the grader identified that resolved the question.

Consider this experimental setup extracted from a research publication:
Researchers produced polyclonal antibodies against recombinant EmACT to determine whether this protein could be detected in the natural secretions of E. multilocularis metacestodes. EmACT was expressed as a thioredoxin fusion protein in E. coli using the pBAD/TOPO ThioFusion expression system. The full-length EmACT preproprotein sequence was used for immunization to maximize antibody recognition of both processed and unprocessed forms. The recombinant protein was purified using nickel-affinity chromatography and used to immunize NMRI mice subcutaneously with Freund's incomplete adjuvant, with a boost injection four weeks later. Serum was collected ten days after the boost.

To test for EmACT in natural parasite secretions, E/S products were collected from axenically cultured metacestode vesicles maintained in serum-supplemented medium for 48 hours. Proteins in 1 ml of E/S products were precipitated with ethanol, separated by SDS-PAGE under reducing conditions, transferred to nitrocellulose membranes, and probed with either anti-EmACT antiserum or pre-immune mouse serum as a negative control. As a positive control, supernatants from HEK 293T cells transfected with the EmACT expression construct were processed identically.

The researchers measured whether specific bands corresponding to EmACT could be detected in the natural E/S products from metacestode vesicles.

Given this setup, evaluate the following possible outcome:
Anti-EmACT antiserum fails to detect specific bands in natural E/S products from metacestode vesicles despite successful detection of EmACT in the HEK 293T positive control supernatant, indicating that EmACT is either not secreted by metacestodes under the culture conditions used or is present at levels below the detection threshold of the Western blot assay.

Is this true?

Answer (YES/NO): NO